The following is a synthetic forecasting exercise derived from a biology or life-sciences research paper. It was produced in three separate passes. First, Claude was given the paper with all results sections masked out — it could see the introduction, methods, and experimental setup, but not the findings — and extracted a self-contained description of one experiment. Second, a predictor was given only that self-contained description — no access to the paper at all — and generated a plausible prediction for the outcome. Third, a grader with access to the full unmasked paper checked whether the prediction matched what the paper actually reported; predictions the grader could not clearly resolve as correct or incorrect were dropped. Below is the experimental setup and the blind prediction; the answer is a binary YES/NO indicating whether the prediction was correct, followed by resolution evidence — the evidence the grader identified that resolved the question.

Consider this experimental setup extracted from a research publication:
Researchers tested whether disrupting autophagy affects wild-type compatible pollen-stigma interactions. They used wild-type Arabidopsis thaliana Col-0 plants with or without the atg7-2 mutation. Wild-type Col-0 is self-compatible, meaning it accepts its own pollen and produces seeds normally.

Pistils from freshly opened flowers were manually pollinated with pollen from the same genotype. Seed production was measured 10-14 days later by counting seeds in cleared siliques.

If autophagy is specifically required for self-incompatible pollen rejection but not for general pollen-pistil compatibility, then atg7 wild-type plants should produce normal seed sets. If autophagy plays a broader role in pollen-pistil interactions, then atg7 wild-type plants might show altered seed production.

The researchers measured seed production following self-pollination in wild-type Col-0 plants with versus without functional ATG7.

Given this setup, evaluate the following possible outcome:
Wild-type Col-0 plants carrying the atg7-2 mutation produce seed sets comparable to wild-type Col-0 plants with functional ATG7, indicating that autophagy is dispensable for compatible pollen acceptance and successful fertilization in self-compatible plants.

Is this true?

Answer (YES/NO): YES